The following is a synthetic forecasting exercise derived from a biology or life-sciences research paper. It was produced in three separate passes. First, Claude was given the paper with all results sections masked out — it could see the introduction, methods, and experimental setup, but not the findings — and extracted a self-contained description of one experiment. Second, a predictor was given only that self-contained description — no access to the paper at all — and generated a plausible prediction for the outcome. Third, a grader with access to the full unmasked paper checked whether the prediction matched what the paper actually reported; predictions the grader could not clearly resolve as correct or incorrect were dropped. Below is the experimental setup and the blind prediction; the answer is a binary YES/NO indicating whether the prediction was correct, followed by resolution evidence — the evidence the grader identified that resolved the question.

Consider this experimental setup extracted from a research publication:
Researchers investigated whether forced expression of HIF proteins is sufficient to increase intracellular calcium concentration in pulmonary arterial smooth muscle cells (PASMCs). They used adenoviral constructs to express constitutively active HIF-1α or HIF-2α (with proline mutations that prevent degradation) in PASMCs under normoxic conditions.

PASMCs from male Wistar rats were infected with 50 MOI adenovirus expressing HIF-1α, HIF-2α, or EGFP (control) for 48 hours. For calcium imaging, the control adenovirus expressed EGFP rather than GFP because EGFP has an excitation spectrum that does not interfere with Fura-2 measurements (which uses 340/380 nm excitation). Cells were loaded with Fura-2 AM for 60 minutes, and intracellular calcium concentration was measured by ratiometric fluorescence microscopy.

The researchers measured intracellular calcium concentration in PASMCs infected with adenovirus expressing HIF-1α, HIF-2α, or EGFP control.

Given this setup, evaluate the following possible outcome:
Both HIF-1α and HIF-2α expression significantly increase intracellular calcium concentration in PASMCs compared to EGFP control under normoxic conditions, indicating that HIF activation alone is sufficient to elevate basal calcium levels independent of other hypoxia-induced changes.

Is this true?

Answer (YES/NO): YES